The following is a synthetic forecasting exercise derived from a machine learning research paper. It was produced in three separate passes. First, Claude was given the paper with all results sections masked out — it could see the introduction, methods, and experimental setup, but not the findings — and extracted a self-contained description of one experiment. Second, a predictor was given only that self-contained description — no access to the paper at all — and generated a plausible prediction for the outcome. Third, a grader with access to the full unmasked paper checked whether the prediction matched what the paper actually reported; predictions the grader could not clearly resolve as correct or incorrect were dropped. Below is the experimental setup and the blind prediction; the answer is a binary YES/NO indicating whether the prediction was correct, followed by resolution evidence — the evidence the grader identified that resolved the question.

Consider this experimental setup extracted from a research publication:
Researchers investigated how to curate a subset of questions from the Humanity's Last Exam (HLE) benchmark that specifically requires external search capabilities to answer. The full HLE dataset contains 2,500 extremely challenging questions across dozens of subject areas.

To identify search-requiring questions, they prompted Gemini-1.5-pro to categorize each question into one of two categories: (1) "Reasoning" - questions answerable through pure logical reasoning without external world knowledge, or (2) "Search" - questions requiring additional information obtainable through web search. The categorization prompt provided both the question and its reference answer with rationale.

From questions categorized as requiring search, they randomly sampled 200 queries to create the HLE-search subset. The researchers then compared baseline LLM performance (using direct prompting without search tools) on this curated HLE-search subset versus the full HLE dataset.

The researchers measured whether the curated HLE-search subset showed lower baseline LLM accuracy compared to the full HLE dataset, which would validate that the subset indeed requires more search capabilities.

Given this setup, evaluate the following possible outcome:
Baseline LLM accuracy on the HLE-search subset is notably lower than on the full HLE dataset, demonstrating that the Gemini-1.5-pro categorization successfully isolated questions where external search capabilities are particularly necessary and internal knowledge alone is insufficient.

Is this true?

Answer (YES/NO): YES